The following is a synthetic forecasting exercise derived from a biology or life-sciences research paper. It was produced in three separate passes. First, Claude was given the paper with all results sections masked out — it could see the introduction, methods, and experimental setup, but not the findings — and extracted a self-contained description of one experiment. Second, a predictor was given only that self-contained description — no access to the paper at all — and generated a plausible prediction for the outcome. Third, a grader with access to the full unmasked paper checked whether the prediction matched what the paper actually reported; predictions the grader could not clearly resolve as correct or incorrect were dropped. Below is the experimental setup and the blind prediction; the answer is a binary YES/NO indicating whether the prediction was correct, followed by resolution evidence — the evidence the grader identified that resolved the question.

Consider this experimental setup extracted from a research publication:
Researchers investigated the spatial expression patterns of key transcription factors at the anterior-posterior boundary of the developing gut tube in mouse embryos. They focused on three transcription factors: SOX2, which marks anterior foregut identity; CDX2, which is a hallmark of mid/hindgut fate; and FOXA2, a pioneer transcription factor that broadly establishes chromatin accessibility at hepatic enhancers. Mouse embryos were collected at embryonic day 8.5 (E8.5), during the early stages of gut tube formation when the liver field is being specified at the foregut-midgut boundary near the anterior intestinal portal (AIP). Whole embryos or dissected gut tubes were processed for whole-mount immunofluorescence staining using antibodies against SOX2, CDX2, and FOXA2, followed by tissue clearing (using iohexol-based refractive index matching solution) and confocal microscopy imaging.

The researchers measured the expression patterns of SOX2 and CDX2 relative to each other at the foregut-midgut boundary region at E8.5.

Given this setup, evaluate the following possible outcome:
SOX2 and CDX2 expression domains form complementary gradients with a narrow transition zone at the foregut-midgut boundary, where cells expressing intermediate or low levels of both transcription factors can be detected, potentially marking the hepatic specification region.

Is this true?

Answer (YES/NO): NO